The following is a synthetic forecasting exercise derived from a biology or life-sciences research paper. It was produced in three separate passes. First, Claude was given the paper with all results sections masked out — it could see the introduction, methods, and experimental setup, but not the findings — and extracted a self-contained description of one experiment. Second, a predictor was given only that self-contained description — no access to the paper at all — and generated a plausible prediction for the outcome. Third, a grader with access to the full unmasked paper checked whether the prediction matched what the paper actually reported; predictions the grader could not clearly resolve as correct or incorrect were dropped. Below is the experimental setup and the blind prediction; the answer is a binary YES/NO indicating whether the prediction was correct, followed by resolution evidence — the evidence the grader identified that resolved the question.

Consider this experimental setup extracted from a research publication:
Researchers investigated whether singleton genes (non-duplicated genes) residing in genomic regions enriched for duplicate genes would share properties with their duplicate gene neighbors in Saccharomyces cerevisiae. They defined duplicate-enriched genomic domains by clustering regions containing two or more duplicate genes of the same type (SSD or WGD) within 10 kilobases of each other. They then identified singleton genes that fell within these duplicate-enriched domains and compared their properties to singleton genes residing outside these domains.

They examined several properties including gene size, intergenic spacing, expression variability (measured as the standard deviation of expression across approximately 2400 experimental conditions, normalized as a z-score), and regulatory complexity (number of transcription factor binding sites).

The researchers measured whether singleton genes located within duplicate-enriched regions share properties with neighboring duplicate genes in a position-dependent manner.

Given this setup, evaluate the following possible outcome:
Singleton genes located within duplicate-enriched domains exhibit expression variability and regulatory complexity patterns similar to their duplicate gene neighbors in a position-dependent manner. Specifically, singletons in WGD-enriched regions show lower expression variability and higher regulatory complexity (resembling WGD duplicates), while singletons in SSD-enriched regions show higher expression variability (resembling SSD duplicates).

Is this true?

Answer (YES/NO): NO